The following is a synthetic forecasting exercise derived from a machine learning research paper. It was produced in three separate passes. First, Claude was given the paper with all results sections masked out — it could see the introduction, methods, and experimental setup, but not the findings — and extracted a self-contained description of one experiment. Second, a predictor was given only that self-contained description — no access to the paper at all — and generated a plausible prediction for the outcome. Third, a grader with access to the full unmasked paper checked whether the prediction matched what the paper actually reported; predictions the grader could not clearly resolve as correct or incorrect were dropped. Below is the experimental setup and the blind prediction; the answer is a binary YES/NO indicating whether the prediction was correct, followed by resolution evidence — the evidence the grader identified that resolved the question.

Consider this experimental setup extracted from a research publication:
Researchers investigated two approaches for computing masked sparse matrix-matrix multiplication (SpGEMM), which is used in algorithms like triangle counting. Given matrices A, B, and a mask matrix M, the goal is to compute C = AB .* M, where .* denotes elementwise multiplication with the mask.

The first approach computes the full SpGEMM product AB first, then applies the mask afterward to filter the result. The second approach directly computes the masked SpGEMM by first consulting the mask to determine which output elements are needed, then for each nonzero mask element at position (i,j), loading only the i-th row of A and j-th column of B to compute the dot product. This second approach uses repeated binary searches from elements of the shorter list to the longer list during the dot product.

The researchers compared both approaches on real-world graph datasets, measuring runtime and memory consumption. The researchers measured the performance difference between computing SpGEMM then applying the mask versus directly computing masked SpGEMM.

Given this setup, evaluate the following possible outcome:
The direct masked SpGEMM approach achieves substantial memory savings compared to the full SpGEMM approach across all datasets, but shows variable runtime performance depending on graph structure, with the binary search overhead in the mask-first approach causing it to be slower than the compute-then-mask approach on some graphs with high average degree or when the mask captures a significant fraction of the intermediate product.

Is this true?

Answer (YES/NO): NO